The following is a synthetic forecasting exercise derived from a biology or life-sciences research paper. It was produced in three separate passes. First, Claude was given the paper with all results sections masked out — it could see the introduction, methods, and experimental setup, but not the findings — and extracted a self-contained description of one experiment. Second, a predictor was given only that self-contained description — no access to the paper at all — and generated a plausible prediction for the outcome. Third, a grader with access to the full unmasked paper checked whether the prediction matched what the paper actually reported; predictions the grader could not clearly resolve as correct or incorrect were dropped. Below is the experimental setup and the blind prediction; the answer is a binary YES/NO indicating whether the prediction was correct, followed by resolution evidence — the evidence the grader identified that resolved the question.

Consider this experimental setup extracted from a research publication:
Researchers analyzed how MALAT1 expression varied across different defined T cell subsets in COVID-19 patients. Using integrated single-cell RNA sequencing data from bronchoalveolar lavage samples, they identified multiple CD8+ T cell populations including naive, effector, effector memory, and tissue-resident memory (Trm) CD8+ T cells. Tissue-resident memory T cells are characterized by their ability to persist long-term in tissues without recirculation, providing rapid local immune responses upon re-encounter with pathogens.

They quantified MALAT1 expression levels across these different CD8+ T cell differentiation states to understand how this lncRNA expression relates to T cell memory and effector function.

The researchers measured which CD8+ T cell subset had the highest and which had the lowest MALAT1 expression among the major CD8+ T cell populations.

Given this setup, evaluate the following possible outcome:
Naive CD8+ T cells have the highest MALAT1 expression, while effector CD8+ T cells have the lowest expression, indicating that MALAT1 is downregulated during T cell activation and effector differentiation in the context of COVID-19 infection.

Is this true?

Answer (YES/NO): NO